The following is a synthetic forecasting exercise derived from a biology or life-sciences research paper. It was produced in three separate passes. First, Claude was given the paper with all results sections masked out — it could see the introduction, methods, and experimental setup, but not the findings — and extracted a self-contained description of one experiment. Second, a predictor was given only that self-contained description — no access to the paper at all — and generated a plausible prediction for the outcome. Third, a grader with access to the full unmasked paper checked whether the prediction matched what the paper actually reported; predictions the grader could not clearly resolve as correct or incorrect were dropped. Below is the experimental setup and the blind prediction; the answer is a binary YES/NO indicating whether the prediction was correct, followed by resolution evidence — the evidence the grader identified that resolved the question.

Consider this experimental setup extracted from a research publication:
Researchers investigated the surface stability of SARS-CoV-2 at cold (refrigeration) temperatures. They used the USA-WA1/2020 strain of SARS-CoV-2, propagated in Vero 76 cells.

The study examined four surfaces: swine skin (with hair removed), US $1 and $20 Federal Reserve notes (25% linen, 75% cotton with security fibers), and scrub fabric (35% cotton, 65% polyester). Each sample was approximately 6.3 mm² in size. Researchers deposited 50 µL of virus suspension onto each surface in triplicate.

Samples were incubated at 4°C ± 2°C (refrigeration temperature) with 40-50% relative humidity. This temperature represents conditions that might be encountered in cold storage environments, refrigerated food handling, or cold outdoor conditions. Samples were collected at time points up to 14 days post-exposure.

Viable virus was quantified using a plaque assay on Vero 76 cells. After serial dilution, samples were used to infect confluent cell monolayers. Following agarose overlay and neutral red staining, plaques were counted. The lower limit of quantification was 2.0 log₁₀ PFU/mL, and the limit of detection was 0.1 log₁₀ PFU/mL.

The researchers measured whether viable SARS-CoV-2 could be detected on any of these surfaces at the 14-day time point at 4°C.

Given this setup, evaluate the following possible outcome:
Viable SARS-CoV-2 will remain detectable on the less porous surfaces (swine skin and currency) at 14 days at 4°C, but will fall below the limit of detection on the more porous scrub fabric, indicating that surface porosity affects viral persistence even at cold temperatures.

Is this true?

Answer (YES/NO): NO